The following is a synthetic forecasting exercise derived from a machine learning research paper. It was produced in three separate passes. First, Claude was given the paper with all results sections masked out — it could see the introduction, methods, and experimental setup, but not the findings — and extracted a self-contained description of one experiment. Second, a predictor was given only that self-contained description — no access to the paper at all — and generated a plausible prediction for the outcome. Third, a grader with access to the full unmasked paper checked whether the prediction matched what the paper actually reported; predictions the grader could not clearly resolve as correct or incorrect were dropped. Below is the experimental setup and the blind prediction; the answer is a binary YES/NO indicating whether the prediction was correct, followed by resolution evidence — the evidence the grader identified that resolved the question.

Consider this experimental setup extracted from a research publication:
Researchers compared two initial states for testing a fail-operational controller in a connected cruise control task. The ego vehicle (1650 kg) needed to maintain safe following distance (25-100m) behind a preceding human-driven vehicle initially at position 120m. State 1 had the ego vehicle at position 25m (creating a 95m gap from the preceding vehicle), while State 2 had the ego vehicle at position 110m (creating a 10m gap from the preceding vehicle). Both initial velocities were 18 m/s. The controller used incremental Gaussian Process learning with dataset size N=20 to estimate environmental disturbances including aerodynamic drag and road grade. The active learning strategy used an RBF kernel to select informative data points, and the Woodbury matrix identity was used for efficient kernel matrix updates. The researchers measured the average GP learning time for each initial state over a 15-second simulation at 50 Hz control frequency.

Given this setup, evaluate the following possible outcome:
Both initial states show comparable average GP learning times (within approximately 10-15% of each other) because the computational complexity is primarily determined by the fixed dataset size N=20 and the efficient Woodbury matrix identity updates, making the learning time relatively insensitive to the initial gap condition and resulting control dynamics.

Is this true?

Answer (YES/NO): YES